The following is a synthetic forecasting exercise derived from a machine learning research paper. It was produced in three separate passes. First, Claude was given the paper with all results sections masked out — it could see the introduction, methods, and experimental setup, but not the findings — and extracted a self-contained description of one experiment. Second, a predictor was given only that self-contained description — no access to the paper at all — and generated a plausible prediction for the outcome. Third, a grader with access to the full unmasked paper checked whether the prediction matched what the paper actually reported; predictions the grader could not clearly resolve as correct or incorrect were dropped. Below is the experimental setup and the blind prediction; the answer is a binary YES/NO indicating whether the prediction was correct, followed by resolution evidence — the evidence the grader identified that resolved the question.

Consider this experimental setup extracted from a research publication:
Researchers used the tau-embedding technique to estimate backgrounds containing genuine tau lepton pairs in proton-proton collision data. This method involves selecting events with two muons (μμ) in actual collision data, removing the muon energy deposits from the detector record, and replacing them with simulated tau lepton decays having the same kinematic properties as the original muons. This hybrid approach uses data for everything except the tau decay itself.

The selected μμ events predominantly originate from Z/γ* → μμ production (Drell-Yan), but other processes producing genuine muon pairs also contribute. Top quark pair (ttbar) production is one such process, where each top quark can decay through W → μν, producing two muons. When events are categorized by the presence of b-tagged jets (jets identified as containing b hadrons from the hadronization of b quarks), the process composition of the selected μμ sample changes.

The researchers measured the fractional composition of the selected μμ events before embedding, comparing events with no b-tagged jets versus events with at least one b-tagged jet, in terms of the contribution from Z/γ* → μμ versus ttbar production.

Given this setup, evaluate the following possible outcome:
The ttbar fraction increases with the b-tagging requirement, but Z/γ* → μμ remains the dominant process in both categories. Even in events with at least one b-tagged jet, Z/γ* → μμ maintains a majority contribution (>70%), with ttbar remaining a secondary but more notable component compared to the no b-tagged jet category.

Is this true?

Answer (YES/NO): YES